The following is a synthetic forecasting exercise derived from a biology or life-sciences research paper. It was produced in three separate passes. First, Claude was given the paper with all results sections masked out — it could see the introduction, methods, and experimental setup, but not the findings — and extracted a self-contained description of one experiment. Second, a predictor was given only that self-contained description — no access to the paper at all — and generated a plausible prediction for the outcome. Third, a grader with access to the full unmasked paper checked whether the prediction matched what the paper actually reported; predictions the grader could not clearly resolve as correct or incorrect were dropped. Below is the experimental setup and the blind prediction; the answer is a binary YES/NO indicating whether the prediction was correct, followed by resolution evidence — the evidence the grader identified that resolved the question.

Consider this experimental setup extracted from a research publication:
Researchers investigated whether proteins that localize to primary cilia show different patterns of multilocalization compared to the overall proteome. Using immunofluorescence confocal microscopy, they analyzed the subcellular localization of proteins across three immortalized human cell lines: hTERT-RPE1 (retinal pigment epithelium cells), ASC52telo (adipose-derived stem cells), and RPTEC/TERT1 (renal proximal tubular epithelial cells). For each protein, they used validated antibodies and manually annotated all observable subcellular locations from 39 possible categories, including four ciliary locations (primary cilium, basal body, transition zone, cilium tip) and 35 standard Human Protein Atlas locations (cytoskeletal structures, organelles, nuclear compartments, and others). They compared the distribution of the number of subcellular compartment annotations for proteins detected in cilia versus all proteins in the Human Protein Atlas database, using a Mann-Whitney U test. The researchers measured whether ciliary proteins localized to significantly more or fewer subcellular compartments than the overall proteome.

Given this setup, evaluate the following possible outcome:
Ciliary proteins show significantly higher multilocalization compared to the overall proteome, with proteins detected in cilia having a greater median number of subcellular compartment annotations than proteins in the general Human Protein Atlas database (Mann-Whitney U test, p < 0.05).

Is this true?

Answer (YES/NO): YES